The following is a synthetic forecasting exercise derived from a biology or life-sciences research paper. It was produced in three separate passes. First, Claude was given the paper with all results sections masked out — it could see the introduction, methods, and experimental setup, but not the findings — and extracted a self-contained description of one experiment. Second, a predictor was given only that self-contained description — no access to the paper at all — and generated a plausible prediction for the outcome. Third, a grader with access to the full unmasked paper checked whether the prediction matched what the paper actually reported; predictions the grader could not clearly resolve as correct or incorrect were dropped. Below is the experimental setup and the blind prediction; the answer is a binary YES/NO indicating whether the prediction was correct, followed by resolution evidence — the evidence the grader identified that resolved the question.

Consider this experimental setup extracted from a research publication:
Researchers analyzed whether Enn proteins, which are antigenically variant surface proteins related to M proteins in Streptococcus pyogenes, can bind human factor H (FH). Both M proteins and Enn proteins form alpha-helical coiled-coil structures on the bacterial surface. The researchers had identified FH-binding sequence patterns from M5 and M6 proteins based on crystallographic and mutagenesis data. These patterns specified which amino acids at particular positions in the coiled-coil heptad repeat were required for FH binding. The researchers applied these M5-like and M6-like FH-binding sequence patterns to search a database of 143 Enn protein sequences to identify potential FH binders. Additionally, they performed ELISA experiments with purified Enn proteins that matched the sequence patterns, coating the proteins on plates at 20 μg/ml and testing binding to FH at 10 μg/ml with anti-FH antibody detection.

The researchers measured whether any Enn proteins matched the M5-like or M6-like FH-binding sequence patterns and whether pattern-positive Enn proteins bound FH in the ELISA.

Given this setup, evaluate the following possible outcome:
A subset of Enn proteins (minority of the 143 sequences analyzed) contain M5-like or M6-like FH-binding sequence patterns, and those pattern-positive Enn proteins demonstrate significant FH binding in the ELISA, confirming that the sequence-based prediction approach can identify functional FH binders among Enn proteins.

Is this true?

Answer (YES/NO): NO